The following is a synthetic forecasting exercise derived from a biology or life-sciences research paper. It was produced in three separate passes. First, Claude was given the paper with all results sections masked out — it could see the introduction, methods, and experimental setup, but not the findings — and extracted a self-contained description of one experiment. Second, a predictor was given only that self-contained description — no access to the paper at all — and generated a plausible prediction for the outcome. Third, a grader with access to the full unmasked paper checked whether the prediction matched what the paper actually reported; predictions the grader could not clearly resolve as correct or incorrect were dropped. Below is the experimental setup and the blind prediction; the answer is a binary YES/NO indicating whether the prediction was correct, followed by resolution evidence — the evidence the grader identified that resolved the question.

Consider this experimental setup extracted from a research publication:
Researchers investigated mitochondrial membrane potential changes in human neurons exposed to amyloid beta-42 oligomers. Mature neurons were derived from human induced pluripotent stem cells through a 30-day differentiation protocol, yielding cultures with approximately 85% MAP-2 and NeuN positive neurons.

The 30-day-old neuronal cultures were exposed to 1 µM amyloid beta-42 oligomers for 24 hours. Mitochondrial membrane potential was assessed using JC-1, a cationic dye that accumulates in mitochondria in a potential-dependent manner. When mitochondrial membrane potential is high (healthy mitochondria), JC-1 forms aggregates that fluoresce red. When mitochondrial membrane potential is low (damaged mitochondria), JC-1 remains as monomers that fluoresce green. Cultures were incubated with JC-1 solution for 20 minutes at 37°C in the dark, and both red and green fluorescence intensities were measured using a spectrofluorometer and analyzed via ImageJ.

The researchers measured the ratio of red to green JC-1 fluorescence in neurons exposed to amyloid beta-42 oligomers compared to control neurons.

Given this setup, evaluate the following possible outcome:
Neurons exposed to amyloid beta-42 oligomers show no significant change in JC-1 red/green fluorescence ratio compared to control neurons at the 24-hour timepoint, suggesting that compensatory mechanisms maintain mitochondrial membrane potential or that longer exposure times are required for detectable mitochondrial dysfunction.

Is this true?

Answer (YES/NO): NO